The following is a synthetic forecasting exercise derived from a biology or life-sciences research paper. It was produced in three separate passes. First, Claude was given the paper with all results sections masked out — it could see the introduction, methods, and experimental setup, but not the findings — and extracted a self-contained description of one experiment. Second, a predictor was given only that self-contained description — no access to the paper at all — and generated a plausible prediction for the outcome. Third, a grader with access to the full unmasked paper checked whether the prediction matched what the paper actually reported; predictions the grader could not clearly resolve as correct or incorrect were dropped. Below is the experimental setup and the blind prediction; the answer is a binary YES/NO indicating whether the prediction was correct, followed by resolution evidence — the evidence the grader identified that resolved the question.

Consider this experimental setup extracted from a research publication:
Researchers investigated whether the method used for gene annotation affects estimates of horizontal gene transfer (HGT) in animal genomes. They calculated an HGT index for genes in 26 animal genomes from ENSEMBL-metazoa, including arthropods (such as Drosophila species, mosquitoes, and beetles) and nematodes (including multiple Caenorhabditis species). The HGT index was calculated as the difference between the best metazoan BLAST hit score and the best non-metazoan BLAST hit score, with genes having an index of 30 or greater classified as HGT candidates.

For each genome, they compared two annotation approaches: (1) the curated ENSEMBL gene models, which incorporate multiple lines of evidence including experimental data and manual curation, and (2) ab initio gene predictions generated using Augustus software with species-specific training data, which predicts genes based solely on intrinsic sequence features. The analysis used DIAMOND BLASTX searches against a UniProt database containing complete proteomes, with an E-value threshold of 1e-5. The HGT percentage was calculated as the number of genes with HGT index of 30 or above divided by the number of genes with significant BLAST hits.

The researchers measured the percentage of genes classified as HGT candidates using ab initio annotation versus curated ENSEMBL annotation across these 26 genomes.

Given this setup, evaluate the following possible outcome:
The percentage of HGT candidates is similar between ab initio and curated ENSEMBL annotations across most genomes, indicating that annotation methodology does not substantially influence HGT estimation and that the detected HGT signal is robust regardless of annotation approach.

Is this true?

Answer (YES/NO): NO